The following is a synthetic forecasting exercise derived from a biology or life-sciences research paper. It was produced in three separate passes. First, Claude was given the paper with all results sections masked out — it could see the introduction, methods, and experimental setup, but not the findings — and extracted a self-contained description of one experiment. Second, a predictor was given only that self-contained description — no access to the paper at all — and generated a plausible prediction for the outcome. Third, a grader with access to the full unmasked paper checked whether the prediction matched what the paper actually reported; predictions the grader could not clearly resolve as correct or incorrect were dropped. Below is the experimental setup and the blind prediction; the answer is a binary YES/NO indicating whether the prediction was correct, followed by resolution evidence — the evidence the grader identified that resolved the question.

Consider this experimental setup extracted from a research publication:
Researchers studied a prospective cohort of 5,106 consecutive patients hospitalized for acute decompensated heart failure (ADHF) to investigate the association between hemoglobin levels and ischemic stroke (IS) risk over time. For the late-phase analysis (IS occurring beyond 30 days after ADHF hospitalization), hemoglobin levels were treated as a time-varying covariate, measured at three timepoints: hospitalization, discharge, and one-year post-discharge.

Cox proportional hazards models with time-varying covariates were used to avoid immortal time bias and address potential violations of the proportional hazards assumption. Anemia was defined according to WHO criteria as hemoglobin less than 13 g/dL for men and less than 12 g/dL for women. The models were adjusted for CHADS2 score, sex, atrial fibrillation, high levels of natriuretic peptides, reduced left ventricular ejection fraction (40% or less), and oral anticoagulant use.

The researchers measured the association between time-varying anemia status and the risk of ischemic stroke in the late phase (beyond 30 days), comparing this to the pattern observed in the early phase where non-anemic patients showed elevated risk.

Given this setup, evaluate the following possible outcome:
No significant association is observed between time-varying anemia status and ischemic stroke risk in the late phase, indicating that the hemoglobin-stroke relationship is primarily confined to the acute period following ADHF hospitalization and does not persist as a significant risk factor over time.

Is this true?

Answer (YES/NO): YES